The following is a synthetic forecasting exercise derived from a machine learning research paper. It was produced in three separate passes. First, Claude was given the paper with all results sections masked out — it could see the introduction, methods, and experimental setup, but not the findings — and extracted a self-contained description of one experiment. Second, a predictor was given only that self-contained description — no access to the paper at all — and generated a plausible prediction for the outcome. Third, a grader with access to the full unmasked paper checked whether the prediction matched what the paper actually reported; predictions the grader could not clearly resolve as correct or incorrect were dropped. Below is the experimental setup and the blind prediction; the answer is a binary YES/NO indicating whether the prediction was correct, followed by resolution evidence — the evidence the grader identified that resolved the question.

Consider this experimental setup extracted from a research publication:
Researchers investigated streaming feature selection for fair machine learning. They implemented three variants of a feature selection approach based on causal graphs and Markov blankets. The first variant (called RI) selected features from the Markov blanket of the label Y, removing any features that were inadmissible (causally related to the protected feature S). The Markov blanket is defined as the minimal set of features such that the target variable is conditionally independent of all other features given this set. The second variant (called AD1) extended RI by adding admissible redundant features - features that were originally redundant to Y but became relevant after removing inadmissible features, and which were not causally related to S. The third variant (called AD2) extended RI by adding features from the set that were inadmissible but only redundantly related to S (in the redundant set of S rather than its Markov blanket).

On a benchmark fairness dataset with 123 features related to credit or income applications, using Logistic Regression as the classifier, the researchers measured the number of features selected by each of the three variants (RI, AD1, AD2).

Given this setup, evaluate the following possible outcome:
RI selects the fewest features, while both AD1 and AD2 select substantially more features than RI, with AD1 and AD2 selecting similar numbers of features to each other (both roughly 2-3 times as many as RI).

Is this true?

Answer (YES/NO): NO